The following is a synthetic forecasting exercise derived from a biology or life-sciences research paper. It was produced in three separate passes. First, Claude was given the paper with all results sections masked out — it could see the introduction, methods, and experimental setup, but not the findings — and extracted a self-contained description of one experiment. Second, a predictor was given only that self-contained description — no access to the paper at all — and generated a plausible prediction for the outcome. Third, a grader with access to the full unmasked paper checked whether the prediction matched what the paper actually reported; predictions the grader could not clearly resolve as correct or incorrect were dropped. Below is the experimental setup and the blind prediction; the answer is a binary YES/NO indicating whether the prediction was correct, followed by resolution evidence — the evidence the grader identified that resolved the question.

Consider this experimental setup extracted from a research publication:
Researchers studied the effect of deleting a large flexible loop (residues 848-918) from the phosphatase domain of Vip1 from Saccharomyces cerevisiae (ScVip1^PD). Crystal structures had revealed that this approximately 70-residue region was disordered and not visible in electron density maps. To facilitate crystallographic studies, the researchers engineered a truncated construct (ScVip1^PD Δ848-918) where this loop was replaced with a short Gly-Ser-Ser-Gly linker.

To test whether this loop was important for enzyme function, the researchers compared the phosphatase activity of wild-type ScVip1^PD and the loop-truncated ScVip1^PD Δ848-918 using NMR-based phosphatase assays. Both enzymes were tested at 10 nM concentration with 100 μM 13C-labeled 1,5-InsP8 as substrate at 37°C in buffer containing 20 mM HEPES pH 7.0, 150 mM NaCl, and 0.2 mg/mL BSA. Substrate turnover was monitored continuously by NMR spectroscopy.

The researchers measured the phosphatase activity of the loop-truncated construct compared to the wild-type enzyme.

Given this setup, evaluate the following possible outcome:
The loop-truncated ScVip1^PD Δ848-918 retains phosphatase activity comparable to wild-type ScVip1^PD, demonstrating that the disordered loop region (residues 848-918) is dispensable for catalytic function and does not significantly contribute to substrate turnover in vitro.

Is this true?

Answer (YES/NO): NO